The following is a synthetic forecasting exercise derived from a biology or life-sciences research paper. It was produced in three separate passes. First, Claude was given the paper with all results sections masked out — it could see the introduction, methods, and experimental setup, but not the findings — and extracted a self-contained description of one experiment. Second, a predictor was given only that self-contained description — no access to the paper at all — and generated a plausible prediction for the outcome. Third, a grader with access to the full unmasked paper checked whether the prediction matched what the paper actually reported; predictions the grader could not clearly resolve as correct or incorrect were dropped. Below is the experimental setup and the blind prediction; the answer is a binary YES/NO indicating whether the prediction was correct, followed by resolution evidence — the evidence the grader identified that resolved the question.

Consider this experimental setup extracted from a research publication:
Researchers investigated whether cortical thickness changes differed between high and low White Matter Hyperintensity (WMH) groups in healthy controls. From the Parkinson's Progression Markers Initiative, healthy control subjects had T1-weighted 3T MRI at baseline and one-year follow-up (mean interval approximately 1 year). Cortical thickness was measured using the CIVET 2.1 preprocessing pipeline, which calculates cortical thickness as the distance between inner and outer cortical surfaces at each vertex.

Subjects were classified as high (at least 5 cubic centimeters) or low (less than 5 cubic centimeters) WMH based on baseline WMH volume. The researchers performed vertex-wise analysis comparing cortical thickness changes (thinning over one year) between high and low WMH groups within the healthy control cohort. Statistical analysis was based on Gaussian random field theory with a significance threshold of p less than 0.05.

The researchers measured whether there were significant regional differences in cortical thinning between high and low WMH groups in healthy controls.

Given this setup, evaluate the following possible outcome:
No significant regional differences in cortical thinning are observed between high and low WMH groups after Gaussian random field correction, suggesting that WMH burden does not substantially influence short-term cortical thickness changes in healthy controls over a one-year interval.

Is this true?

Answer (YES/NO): YES